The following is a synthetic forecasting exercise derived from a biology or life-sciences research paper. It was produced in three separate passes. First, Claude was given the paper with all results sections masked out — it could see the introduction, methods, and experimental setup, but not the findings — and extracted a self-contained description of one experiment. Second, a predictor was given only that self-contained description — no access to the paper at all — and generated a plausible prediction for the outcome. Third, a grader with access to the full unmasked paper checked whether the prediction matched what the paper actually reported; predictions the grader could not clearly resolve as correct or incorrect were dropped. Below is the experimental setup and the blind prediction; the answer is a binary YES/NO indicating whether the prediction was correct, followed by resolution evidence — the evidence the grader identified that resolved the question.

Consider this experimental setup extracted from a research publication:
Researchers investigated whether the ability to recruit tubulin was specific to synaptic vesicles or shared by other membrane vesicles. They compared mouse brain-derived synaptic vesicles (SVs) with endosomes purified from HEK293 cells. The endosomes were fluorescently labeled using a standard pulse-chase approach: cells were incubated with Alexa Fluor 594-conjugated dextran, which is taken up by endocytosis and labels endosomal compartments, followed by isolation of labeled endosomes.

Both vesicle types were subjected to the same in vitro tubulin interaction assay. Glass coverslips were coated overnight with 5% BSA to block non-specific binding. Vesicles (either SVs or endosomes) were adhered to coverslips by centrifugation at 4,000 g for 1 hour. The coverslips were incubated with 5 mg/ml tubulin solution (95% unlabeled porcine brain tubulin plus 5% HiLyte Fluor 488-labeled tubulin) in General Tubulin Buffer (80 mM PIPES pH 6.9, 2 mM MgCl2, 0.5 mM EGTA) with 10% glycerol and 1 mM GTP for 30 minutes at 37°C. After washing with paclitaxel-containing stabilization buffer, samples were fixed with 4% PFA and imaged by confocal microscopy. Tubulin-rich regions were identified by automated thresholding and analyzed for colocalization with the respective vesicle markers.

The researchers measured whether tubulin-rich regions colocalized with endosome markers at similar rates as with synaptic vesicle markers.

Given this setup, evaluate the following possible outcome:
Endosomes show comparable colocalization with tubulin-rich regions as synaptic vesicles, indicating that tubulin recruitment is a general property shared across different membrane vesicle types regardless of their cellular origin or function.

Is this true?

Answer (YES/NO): NO